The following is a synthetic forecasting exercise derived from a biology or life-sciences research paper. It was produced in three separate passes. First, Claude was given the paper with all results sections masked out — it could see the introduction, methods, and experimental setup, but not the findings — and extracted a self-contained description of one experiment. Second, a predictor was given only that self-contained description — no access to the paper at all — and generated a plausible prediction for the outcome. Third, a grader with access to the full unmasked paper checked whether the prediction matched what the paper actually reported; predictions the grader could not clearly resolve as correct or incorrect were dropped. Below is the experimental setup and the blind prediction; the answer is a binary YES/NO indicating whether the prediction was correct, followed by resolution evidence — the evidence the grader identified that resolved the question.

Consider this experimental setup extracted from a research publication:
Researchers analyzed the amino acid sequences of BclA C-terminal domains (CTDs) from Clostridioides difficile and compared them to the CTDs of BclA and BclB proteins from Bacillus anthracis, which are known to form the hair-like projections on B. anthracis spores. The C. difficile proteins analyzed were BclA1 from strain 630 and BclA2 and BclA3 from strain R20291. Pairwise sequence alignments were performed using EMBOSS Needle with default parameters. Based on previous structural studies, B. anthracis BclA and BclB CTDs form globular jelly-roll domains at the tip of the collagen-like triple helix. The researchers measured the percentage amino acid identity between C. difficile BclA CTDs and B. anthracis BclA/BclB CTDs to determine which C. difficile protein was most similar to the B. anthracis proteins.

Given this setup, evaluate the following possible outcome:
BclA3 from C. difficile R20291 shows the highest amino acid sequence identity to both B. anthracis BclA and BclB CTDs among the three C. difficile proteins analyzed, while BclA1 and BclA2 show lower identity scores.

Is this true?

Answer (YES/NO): NO